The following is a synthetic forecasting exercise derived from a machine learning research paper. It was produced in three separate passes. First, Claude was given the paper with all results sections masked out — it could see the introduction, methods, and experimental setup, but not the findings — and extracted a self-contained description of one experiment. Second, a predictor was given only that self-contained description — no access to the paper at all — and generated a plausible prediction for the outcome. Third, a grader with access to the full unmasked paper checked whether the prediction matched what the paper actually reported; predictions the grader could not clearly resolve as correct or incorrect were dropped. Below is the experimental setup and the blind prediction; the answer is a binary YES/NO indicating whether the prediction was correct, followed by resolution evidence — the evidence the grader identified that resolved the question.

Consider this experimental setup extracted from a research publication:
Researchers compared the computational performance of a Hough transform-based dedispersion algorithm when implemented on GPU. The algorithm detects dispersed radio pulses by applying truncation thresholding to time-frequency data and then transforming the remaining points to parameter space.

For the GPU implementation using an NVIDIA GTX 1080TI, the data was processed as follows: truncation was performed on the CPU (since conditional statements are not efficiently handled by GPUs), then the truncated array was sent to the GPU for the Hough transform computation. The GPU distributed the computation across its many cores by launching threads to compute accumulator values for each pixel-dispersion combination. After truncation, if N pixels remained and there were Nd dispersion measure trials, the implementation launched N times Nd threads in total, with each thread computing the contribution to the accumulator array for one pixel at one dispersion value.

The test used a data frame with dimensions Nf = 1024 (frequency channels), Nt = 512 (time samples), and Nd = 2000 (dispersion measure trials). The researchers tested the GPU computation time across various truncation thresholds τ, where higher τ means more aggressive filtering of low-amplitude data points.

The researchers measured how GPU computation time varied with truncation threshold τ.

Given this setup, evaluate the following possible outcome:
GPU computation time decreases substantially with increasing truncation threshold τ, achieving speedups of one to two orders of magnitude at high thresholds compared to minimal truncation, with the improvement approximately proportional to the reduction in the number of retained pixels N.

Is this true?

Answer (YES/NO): NO